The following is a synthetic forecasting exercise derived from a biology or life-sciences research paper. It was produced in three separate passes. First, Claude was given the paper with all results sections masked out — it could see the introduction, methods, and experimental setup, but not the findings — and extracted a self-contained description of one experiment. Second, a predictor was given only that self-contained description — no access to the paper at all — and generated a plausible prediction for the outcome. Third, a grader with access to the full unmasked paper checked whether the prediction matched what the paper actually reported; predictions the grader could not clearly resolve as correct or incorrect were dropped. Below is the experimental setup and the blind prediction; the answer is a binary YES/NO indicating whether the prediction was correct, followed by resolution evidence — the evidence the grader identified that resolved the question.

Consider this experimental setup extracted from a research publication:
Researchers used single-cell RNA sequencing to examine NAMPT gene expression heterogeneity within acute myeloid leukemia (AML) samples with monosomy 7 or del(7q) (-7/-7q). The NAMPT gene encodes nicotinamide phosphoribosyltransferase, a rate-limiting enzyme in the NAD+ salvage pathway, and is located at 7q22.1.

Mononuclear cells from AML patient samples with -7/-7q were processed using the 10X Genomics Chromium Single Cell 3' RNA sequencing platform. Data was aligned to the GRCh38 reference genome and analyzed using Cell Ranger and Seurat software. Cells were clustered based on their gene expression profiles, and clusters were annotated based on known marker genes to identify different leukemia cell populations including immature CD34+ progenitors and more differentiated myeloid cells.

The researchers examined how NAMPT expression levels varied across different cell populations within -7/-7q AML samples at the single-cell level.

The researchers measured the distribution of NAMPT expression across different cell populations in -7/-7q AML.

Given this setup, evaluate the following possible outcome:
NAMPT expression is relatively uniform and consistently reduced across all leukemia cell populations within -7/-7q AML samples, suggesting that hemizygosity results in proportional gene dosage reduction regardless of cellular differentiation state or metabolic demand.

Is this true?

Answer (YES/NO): NO